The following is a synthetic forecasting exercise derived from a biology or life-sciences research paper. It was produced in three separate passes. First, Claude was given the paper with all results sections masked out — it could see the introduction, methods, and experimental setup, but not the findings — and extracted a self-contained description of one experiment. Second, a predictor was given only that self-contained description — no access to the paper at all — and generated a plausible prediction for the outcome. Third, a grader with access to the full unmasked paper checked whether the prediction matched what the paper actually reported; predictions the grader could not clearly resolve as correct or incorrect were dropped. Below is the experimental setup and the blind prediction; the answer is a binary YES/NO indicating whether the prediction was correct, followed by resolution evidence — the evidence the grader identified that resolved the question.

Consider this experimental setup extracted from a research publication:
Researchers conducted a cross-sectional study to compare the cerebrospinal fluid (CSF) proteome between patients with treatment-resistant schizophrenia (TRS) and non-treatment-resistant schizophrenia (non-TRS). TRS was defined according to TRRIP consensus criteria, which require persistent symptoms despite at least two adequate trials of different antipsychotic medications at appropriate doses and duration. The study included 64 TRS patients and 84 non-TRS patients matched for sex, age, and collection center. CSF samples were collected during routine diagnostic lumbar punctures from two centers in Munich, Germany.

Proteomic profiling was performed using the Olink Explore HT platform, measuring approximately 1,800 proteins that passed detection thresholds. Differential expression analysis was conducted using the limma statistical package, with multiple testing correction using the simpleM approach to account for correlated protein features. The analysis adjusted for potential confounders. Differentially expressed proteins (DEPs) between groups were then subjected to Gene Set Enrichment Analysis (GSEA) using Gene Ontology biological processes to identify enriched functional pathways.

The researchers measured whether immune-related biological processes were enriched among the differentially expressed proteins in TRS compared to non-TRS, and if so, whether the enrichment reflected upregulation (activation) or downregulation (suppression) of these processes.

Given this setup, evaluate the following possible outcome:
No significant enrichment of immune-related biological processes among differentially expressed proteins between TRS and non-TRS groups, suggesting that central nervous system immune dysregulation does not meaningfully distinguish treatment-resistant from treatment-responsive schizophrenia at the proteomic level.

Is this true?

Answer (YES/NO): NO